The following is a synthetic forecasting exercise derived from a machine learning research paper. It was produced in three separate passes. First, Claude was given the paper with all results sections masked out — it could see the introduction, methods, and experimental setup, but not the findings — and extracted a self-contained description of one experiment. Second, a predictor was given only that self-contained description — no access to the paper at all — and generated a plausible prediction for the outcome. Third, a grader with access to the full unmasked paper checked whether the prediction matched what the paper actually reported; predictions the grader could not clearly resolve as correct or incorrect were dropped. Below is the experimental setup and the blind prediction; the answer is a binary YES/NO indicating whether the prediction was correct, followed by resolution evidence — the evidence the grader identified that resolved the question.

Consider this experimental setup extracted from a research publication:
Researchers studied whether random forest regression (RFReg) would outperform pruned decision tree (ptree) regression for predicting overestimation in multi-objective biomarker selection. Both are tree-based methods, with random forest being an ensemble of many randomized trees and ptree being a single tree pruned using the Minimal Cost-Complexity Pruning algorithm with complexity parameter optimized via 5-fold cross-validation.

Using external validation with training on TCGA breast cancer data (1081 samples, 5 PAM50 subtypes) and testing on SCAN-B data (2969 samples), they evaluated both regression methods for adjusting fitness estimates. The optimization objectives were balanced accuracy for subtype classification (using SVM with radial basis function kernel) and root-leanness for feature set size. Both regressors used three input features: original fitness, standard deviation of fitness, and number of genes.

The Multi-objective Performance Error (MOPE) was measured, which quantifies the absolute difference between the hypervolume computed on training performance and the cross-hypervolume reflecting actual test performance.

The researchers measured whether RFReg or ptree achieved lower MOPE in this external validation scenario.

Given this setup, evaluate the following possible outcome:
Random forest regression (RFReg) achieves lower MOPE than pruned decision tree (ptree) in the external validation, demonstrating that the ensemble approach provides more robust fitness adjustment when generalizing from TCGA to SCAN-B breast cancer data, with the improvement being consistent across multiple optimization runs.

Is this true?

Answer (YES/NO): YES